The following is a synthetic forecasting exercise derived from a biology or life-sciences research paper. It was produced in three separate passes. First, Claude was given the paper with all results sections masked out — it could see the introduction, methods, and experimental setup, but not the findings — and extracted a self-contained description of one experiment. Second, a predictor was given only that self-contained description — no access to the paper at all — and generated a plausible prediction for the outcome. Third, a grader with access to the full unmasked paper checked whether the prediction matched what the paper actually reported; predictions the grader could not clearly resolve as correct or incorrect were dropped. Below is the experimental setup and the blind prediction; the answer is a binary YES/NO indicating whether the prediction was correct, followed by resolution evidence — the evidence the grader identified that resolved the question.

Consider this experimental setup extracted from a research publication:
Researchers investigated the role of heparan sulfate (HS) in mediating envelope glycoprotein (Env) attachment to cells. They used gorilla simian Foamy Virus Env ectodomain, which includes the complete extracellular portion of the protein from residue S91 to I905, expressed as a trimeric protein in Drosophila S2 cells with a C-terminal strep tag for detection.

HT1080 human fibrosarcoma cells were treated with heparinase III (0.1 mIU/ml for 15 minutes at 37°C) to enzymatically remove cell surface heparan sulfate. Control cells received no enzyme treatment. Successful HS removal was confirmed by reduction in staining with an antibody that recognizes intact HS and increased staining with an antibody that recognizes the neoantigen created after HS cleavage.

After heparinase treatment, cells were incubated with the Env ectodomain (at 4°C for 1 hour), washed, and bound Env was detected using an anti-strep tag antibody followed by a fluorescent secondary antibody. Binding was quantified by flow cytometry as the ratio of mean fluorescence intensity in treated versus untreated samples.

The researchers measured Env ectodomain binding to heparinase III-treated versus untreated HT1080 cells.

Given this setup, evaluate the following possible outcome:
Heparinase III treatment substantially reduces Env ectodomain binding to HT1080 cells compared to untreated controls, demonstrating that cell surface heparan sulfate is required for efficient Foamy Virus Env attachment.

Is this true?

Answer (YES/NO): YES